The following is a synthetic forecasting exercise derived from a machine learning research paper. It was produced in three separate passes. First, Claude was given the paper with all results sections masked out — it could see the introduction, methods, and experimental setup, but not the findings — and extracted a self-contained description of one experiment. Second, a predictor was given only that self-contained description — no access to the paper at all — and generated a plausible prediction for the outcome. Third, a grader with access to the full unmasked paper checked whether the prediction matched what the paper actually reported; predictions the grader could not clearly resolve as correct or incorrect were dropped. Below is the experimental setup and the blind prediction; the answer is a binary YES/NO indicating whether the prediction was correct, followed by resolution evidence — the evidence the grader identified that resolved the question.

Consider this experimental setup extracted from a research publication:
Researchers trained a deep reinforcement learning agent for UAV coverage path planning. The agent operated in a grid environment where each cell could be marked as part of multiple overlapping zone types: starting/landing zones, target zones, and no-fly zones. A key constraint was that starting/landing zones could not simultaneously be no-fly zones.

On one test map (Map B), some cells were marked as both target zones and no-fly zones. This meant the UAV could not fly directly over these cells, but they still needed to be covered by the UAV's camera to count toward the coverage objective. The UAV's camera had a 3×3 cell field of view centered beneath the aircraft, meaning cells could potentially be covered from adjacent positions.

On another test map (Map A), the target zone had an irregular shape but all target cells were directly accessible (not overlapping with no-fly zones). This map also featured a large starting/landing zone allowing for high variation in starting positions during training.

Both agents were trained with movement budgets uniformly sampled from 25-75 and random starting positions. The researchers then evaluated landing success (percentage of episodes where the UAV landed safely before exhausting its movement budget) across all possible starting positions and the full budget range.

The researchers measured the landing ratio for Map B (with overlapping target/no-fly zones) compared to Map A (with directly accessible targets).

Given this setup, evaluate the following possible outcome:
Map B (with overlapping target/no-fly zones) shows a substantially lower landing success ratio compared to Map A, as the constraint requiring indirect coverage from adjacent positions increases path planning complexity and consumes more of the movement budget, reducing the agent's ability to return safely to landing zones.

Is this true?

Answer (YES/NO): NO